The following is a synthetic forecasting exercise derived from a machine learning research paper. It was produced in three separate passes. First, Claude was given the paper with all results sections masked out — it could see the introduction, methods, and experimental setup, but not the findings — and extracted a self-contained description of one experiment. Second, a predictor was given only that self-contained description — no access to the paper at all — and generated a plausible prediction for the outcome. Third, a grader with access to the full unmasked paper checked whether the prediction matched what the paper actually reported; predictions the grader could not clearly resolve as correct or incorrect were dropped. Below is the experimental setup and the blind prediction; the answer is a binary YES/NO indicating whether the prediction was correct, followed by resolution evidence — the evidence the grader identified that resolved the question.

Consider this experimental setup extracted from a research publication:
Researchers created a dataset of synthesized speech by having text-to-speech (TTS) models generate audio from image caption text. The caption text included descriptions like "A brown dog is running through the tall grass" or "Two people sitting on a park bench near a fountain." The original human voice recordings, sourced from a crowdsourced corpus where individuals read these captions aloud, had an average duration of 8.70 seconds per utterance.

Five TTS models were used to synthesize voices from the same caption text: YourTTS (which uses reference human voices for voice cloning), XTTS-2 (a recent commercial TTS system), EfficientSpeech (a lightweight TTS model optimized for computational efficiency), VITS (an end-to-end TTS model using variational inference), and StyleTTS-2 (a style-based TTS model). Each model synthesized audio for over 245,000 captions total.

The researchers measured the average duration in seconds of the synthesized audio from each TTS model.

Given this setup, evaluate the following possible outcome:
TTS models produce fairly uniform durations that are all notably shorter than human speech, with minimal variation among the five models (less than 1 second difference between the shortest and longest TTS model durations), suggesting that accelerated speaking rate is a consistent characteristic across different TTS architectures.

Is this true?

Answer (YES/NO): NO